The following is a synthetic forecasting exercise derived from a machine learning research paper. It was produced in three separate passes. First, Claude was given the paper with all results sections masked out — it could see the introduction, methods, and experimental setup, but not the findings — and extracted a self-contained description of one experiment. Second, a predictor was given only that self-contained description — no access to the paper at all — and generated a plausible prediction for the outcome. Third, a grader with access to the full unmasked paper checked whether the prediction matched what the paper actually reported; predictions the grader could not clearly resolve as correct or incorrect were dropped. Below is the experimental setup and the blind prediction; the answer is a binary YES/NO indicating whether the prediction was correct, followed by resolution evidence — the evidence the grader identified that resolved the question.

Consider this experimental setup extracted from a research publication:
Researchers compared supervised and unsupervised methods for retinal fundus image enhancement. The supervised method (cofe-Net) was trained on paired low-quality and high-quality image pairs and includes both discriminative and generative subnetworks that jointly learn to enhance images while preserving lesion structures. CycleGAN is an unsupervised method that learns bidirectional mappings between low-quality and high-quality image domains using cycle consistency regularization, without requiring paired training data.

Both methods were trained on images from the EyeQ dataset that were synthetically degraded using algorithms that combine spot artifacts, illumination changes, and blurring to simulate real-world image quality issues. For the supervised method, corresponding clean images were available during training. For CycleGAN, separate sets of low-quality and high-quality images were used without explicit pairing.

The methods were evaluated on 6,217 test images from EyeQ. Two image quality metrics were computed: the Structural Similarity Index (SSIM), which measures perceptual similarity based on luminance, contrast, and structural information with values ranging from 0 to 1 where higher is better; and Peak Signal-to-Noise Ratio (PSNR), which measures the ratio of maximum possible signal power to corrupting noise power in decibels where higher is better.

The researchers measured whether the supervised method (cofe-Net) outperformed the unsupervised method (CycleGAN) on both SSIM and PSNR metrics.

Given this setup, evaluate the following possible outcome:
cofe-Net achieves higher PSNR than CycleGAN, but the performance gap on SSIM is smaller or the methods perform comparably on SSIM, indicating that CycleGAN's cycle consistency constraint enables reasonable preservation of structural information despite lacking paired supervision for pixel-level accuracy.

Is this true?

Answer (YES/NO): NO